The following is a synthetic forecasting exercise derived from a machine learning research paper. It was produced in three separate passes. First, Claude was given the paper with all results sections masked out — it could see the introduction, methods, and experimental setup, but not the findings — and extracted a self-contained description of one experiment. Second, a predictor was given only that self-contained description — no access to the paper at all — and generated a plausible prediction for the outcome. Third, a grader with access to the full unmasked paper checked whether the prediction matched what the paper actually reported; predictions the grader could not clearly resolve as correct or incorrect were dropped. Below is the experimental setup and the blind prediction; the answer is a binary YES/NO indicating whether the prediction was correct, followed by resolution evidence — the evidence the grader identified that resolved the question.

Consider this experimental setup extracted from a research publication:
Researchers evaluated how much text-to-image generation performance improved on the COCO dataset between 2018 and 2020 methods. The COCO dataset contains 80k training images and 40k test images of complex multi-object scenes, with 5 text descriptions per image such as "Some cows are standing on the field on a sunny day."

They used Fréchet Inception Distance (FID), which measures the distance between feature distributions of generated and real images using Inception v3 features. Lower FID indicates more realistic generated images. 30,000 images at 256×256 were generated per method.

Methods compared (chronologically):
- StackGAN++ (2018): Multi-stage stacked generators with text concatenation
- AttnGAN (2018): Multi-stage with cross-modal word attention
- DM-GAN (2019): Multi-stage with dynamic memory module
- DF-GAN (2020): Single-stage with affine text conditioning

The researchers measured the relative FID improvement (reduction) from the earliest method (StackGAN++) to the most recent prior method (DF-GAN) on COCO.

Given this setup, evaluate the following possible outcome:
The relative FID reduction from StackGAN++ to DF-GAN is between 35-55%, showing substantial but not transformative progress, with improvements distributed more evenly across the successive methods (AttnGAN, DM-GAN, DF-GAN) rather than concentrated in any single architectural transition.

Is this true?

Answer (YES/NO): NO